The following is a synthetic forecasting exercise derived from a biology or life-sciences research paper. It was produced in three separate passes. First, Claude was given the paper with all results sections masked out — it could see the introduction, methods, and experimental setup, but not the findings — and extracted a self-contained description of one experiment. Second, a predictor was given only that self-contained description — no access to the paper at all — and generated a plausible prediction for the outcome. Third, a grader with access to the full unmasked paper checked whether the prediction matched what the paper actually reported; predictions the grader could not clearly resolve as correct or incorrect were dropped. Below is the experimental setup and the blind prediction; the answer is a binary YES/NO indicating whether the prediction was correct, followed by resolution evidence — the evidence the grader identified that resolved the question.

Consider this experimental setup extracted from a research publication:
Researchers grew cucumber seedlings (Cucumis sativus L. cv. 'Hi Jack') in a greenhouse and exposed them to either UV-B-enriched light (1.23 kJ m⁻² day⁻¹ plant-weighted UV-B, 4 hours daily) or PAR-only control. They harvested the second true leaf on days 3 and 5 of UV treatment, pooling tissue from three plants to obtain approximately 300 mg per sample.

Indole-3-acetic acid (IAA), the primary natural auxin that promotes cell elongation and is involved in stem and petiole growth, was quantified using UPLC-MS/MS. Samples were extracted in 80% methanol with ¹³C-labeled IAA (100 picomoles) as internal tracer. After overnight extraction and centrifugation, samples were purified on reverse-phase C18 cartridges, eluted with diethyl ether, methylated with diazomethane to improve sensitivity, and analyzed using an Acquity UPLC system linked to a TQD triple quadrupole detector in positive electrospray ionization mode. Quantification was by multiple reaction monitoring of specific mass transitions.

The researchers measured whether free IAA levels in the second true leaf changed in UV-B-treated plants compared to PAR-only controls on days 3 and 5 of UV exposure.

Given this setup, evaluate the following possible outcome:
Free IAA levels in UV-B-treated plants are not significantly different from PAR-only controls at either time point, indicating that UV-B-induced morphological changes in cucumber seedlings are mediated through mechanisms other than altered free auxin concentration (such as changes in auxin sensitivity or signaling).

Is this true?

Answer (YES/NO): YES